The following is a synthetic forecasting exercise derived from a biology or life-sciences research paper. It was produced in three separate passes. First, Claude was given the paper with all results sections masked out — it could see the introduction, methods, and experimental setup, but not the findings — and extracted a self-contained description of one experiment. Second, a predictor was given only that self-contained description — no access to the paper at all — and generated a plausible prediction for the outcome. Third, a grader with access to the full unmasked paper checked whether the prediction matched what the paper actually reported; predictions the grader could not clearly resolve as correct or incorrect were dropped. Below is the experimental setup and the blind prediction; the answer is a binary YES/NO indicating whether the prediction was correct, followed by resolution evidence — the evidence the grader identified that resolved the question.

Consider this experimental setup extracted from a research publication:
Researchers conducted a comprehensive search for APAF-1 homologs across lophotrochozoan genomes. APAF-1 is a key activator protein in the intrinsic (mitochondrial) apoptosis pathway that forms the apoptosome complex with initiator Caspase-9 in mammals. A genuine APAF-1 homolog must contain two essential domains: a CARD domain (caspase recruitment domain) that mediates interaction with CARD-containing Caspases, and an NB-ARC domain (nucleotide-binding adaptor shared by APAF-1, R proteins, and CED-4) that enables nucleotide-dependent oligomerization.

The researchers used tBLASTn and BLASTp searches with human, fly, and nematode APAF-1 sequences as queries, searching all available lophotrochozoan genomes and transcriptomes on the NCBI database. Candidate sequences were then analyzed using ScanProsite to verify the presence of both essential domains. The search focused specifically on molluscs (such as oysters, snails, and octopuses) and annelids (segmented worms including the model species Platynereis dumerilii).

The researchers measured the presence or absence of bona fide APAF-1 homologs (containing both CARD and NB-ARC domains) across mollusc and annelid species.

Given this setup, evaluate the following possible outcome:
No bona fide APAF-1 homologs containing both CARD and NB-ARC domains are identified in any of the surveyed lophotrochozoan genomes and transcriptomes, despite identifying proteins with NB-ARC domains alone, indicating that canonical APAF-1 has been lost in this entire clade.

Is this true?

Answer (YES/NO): NO